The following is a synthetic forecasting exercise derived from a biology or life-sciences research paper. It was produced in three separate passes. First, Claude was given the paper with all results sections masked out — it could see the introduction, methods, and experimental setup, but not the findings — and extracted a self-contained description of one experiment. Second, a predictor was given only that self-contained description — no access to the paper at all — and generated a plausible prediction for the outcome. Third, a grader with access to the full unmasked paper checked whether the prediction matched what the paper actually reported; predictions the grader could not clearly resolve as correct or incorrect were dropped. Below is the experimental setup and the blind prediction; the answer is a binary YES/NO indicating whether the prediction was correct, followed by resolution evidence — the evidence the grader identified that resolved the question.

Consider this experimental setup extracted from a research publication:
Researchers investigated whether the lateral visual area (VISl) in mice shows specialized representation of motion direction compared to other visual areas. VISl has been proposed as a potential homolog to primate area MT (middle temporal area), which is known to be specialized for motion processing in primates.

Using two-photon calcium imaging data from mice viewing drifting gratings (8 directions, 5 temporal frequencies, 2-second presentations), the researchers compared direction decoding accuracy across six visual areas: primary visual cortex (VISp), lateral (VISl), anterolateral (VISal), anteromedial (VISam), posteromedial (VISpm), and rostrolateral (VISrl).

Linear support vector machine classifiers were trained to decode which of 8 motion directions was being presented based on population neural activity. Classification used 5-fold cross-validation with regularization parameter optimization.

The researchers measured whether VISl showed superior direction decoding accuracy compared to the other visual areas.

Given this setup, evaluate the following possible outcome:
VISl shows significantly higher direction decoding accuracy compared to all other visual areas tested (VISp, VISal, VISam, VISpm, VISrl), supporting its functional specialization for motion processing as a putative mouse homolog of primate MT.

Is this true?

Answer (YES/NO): NO